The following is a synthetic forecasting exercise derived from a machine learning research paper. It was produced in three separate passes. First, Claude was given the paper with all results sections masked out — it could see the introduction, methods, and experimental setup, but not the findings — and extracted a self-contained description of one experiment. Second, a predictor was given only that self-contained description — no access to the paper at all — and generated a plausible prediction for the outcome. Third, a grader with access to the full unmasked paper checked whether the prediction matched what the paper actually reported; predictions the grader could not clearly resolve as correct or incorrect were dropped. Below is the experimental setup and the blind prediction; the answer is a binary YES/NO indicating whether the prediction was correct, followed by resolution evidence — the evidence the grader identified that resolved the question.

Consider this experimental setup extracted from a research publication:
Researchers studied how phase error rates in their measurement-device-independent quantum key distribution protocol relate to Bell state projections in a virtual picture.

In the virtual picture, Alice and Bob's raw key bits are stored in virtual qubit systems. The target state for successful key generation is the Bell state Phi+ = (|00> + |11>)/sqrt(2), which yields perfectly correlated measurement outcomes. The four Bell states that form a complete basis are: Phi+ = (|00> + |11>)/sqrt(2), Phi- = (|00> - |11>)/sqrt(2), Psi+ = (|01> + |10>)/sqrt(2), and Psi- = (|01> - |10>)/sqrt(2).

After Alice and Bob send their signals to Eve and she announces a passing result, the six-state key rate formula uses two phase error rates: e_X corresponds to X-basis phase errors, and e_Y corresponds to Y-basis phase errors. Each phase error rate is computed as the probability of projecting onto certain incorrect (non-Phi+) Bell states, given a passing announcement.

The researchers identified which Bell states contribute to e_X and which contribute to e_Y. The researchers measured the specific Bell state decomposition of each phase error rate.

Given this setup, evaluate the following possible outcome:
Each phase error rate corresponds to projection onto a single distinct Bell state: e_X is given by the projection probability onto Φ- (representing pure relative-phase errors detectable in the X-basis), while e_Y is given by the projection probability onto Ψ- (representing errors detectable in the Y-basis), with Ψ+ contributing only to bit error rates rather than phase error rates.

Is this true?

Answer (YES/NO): NO